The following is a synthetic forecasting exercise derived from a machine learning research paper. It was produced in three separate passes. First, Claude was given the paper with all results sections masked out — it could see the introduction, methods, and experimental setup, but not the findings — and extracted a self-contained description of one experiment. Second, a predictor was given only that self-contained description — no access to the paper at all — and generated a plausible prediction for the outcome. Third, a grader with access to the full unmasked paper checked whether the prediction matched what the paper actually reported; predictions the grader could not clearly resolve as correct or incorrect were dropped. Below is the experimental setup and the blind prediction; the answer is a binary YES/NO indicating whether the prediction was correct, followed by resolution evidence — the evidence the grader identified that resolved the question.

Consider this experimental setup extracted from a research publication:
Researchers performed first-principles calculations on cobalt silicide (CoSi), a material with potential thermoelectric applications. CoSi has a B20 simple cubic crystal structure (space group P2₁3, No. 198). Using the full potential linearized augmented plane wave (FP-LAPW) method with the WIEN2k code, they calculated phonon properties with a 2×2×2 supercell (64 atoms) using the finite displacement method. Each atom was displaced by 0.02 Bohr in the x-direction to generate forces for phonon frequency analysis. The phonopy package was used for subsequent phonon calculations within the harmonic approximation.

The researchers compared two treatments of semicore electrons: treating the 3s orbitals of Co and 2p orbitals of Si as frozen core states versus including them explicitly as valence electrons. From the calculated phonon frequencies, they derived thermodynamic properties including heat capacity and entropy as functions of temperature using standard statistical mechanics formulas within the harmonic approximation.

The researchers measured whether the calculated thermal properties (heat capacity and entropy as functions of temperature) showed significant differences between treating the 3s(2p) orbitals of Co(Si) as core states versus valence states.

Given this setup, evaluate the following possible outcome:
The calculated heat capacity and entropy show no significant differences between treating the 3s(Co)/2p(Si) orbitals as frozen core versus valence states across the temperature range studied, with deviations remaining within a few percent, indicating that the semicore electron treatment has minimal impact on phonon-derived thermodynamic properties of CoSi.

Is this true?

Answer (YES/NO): YES